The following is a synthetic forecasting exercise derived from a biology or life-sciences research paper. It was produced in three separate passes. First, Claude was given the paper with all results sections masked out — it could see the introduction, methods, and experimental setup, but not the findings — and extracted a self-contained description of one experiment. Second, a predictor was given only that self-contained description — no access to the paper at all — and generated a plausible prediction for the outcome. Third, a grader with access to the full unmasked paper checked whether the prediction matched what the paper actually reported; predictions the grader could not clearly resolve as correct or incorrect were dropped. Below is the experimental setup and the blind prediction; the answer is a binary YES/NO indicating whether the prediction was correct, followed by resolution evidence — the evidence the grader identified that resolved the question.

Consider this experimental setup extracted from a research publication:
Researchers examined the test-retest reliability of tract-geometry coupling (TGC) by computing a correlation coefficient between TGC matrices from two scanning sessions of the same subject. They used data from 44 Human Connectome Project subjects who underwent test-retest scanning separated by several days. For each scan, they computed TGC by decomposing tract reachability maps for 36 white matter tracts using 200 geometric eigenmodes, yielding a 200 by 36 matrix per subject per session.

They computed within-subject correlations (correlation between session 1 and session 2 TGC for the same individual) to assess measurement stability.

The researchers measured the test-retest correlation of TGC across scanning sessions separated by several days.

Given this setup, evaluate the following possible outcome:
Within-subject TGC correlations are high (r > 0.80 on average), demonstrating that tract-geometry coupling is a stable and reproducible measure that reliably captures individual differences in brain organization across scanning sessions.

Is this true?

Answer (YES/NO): YES